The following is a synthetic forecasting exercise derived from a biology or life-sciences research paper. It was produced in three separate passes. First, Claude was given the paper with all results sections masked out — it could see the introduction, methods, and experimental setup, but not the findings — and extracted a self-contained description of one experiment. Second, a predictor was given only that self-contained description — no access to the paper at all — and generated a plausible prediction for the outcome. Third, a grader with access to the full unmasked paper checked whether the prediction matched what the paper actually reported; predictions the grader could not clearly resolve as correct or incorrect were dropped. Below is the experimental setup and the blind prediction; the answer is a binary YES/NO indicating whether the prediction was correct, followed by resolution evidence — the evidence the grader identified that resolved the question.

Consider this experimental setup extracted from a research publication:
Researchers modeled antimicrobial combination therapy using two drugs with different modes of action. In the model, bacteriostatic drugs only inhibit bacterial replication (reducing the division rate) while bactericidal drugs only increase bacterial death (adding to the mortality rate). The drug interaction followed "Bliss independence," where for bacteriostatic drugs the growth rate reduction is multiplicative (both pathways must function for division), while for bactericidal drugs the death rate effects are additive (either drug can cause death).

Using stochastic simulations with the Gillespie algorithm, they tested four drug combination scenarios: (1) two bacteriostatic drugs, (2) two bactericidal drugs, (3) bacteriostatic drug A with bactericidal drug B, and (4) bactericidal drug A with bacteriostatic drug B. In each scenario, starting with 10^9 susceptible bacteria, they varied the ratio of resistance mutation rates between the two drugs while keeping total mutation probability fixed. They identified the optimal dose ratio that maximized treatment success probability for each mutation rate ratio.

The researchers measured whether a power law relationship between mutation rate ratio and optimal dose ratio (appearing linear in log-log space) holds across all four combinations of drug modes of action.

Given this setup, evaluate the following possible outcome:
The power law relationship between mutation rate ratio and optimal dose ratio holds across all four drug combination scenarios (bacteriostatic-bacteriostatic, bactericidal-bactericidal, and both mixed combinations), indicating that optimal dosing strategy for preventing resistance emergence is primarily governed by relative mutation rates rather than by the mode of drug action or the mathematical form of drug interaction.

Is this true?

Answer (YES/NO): NO